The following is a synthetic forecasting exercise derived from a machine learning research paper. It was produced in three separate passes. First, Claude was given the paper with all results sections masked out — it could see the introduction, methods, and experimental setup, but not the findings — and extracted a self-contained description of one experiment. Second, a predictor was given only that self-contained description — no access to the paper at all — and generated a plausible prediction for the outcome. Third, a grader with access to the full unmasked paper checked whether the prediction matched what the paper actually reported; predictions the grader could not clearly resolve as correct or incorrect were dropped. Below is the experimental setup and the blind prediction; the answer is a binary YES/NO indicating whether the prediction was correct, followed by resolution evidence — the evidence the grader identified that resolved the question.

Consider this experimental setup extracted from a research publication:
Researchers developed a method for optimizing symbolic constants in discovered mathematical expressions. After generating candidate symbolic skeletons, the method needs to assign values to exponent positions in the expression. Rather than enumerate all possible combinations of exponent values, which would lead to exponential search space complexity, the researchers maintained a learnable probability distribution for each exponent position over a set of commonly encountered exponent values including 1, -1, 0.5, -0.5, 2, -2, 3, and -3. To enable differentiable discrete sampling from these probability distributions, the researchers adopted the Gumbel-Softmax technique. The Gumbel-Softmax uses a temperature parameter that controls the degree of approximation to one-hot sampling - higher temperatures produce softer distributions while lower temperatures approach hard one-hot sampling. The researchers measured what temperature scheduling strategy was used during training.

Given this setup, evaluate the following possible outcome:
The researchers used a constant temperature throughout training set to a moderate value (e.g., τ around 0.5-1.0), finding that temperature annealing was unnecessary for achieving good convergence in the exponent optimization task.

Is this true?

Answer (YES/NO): NO